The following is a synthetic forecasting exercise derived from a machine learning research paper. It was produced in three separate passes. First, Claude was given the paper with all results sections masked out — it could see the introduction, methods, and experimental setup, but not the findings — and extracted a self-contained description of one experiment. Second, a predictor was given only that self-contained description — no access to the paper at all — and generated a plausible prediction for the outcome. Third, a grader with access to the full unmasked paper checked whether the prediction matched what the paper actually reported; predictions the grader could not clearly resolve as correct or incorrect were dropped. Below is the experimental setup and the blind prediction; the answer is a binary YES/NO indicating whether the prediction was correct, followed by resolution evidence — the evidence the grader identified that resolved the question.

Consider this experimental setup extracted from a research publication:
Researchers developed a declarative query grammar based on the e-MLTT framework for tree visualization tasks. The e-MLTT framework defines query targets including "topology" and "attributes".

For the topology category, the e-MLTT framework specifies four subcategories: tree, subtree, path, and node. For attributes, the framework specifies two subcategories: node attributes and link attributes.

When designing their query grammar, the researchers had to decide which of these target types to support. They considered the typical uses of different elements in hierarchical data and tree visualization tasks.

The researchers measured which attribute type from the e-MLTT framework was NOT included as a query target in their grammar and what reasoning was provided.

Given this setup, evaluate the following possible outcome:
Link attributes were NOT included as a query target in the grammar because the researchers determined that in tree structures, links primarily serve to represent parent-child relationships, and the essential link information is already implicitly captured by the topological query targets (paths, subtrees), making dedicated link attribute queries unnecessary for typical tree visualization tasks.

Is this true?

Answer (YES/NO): NO